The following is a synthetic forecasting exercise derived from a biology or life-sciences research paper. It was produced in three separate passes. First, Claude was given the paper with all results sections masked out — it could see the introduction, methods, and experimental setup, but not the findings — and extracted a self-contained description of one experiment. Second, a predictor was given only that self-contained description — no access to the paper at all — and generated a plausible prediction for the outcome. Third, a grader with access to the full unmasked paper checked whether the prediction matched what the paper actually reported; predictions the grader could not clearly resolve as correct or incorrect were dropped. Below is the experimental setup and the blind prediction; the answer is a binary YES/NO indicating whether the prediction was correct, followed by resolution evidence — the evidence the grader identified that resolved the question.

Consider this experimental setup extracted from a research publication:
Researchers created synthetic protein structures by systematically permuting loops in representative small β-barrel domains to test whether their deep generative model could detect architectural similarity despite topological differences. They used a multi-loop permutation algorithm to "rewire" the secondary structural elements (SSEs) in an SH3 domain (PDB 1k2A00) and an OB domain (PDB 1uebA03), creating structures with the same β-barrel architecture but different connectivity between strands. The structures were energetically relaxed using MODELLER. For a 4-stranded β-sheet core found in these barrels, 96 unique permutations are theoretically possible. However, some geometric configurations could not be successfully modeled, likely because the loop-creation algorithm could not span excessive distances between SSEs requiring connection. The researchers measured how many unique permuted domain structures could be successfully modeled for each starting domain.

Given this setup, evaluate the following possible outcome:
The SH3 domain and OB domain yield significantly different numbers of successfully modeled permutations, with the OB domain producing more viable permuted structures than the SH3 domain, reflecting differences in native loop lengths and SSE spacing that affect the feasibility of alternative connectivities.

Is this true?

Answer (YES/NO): YES